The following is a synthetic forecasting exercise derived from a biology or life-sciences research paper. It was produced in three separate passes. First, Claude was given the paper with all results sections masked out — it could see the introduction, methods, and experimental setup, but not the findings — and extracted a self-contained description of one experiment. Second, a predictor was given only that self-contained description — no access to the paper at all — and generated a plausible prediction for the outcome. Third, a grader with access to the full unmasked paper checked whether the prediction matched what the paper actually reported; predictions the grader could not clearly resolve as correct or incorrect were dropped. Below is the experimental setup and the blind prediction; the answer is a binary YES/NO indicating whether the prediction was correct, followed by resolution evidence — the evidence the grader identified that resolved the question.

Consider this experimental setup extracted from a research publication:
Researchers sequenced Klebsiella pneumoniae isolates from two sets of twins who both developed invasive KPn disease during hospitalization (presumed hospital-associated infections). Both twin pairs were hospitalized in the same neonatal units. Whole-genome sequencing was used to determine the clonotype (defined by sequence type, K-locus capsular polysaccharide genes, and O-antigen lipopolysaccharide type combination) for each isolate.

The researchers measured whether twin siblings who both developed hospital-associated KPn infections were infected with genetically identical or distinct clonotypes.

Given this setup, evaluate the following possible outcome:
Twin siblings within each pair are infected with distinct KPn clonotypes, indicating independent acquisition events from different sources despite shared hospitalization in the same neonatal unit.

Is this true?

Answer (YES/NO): YES